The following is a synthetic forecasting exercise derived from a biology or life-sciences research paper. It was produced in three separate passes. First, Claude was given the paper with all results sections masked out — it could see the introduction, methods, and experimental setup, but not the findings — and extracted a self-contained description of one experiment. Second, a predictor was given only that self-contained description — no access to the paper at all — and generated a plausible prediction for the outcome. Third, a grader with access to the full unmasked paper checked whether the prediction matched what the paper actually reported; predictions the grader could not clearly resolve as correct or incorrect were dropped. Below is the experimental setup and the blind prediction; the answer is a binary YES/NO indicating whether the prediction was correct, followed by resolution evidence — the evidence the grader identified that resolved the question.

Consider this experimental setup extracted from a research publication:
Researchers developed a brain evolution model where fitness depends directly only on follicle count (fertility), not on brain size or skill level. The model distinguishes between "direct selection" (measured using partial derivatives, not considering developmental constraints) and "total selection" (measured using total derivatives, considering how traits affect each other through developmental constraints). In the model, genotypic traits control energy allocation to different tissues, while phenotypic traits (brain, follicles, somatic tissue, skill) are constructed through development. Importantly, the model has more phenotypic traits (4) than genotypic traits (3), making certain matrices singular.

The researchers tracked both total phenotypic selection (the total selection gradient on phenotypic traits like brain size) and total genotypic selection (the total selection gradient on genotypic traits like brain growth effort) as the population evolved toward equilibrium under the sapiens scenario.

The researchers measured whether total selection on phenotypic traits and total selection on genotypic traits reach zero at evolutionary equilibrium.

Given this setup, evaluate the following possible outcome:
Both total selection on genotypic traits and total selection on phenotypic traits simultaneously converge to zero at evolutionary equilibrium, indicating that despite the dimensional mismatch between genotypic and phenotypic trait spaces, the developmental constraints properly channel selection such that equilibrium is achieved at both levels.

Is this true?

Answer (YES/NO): NO